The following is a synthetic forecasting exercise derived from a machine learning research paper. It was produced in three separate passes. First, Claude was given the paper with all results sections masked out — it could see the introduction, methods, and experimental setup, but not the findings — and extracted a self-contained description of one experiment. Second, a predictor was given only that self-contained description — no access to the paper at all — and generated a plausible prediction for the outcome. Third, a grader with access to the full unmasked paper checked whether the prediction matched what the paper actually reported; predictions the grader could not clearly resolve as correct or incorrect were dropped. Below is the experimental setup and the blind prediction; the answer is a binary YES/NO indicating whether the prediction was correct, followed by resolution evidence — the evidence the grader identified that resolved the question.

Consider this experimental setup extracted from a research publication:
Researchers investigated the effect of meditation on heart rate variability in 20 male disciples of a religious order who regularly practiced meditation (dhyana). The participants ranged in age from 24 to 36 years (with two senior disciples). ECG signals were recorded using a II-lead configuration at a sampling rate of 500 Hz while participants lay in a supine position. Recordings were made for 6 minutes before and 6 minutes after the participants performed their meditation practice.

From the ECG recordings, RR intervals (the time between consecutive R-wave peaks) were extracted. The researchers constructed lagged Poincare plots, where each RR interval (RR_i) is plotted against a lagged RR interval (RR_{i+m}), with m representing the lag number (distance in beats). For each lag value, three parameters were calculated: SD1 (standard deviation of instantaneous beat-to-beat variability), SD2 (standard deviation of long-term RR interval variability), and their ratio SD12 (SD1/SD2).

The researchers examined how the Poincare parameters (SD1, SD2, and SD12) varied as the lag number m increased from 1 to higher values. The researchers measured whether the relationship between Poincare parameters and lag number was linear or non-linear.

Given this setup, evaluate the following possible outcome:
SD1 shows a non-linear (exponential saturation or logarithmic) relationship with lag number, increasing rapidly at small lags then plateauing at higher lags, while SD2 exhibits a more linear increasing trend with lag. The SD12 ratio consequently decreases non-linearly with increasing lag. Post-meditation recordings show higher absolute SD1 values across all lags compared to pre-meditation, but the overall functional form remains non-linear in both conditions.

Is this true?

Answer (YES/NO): NO